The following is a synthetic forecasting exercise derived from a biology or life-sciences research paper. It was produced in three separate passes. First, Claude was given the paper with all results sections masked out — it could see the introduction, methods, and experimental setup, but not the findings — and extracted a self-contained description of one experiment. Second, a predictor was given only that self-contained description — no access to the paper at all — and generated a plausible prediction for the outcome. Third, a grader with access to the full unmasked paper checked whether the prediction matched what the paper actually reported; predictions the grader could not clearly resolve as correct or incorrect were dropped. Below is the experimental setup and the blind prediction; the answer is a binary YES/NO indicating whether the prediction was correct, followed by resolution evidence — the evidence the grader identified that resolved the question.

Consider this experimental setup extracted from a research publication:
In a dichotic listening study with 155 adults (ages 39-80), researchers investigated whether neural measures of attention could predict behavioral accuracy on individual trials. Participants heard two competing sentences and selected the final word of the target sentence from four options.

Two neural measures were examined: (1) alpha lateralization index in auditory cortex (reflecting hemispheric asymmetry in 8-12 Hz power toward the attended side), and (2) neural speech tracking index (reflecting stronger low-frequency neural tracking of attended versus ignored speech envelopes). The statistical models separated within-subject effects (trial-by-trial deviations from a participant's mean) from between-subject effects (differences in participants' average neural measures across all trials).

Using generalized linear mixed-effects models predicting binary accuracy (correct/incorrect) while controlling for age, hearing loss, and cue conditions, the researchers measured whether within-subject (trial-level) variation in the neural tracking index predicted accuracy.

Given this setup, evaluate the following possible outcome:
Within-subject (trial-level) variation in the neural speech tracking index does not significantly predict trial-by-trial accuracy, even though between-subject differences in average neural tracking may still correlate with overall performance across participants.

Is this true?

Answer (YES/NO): NO